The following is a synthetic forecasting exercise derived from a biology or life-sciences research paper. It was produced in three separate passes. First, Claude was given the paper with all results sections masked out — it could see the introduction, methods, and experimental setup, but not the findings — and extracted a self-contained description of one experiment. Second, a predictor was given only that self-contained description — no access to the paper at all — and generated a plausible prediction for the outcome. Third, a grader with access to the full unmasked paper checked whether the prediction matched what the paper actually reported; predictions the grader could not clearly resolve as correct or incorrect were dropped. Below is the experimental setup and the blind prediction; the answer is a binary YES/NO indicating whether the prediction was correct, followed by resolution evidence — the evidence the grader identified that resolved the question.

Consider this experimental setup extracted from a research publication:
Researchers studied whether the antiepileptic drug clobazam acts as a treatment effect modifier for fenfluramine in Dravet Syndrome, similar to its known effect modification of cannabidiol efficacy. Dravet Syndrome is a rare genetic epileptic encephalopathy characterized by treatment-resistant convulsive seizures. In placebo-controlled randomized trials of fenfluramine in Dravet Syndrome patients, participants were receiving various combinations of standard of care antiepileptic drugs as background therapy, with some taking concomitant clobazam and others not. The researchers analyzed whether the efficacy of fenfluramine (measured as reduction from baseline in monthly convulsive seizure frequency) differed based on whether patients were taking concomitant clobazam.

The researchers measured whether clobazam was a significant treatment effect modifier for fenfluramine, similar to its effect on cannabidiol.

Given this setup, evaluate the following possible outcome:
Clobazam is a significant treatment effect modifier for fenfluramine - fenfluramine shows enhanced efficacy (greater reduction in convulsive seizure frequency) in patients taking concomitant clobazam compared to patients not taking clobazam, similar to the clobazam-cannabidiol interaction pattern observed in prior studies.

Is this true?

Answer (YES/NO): NO